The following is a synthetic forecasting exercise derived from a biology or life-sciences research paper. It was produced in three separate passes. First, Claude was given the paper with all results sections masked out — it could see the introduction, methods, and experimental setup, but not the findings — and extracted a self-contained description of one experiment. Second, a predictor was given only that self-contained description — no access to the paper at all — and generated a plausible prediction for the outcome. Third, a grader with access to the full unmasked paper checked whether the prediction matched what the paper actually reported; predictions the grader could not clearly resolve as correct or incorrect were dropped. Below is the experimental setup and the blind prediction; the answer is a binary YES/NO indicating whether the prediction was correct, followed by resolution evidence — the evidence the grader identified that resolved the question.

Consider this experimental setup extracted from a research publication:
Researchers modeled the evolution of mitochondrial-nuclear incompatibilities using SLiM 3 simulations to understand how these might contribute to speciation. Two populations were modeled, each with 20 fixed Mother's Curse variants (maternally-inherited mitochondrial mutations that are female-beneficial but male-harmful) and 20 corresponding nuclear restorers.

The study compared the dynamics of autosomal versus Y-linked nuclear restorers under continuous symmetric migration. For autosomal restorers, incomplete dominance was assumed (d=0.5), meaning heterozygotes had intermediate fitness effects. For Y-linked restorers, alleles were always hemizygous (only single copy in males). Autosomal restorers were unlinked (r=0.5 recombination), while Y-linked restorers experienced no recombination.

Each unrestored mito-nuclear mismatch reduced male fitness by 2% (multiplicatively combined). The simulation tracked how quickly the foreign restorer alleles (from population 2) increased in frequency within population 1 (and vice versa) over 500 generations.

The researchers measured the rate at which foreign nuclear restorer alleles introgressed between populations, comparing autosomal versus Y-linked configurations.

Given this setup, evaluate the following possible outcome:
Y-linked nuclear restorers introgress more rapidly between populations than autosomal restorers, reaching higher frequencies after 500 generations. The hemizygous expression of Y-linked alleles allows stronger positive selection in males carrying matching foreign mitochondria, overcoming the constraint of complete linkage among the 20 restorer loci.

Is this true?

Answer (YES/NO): NO